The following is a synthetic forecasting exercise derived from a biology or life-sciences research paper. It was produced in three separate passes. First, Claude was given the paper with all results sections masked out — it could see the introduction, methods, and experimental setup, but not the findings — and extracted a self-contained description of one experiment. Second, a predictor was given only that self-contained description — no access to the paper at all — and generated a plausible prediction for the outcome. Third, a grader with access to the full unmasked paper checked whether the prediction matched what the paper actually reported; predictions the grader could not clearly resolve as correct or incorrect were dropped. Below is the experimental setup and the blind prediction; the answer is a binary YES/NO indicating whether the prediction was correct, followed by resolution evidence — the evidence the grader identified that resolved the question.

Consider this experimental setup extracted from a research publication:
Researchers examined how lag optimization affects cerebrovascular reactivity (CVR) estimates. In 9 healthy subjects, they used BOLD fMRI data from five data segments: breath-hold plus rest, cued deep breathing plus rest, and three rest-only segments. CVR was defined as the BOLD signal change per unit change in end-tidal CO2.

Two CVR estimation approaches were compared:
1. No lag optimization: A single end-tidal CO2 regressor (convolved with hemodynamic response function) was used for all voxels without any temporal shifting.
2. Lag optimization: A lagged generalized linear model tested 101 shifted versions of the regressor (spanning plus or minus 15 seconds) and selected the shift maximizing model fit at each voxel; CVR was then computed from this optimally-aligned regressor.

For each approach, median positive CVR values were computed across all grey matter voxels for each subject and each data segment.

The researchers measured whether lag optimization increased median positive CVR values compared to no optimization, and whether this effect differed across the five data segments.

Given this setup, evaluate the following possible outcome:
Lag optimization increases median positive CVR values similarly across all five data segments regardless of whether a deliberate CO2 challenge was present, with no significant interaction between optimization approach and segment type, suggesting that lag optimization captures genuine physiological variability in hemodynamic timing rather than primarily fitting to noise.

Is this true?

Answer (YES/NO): NO